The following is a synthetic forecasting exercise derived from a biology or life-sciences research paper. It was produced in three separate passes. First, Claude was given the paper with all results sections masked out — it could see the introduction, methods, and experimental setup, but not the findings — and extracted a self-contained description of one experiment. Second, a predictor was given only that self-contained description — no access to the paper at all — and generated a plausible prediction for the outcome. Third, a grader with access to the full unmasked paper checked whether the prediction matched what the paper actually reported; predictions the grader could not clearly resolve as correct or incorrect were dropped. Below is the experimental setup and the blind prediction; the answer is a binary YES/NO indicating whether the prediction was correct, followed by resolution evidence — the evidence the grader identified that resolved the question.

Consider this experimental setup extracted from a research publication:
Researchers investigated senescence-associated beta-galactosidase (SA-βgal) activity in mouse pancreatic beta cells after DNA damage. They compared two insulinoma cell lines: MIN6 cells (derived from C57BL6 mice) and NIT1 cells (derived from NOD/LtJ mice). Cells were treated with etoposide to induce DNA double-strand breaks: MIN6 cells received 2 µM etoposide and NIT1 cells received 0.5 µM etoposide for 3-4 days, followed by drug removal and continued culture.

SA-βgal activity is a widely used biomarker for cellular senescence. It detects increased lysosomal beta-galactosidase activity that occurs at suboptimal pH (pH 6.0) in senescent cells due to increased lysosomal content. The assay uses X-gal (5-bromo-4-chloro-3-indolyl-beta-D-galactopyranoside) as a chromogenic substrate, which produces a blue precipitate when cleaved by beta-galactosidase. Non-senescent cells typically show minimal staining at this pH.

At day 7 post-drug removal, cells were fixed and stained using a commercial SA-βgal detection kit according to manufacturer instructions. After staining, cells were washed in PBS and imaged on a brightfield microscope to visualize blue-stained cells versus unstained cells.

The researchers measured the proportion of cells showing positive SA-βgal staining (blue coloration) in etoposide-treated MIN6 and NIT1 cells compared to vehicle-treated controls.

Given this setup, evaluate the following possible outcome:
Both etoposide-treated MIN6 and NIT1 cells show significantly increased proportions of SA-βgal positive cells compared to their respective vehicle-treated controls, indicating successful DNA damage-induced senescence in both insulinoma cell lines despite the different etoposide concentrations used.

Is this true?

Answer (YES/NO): NO